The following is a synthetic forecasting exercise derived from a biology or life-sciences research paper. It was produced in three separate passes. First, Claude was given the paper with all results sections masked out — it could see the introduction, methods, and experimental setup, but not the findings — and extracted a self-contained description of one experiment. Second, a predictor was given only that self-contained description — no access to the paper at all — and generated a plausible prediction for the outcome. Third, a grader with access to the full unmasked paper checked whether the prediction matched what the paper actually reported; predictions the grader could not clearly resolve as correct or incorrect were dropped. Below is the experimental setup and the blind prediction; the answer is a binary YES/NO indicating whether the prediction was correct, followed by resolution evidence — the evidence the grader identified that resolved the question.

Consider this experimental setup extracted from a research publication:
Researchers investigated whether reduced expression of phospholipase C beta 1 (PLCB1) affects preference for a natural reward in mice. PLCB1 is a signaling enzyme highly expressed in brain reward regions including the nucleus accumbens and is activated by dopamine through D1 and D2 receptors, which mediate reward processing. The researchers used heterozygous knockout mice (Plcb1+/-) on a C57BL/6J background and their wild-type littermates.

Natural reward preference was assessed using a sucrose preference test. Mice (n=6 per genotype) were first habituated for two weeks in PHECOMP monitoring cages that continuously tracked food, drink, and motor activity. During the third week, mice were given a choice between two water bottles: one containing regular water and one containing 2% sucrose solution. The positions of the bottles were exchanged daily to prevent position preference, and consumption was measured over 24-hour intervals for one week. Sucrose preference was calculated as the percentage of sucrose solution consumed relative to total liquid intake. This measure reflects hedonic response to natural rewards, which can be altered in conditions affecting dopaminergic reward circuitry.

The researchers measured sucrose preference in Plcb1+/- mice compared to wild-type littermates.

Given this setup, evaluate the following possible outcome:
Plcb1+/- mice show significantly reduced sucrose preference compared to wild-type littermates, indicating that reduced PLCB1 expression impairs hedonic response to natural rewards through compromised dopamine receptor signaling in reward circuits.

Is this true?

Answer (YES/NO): NO